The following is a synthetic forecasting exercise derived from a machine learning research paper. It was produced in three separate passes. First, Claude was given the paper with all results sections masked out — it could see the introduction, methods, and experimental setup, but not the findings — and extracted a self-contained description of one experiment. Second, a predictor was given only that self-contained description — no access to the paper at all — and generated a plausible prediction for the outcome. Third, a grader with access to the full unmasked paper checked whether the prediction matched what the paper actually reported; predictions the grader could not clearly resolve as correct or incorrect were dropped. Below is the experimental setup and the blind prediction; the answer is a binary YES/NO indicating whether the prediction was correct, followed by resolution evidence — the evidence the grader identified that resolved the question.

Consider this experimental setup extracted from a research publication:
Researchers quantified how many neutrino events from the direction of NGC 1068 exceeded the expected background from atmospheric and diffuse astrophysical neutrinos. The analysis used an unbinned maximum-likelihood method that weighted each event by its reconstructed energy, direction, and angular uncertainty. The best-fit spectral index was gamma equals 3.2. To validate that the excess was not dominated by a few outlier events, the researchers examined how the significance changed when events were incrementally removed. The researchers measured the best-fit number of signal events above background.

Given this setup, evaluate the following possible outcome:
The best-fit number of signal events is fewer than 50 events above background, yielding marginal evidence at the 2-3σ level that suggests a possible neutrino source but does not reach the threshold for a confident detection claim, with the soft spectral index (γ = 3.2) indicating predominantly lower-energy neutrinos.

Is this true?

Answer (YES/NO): NO